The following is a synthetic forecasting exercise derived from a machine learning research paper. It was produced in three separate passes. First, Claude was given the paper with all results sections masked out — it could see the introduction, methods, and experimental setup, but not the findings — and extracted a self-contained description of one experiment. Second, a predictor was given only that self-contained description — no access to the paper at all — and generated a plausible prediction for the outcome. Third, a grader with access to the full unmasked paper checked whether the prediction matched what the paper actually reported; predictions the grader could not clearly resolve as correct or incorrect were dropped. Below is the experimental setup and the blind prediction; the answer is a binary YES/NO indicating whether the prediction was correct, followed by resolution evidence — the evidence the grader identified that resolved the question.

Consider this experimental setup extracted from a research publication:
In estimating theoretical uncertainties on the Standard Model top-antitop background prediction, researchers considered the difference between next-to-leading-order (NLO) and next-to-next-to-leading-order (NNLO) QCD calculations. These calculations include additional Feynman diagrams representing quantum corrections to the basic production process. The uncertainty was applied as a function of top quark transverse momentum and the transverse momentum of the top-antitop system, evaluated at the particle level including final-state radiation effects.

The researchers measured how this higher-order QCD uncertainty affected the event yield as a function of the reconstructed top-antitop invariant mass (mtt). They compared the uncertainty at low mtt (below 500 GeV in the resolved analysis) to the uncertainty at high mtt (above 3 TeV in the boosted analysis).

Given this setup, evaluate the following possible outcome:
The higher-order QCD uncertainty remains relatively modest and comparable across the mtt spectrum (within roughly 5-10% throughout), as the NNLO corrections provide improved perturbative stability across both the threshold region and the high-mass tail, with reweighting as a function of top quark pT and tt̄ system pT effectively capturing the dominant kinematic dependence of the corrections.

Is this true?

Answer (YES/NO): NO